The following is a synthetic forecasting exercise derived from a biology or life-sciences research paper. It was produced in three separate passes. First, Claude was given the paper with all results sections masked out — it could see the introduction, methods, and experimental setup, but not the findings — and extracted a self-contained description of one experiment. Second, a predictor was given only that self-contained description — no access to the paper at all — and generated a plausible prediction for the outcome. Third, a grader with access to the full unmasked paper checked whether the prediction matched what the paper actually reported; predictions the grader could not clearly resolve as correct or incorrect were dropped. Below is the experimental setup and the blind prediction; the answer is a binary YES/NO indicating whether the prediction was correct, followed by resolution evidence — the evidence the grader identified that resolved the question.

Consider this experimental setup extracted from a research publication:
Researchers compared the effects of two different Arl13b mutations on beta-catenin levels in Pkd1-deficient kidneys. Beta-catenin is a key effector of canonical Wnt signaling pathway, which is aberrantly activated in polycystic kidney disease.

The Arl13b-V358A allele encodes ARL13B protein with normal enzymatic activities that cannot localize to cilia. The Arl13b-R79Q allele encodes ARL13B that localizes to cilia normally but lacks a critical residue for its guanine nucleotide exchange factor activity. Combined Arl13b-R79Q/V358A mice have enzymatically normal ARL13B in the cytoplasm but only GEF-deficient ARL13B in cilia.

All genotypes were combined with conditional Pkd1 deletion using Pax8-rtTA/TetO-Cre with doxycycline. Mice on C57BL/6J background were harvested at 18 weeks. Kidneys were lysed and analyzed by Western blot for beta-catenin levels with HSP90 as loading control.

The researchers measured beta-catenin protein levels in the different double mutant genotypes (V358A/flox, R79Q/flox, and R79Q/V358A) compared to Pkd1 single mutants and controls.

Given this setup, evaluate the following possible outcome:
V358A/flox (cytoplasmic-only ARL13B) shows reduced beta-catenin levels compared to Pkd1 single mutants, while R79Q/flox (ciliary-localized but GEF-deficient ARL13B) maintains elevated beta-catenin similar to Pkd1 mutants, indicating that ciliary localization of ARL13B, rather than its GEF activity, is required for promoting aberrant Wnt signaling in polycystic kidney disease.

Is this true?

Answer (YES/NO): NO